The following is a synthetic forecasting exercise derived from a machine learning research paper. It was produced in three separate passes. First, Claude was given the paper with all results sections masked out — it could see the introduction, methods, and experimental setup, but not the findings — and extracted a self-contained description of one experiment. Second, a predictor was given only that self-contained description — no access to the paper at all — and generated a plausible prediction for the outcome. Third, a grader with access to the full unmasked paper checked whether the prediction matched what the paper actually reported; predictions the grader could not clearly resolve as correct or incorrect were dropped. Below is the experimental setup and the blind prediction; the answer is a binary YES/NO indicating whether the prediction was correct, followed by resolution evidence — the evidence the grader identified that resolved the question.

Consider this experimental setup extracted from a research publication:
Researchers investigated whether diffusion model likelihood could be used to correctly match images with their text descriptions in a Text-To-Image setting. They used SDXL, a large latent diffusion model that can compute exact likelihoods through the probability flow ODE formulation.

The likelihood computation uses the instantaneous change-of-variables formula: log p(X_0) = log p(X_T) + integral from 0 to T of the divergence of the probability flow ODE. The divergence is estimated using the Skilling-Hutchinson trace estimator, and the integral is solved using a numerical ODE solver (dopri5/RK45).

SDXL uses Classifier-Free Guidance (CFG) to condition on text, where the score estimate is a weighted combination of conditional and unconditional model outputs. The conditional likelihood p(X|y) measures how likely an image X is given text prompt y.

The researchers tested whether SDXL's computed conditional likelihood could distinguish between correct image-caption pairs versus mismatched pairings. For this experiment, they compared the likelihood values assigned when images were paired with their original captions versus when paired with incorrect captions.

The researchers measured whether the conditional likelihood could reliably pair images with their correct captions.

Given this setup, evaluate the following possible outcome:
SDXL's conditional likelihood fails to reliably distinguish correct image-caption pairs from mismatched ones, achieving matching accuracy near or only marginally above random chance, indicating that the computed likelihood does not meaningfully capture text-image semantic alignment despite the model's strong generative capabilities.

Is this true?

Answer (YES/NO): YES